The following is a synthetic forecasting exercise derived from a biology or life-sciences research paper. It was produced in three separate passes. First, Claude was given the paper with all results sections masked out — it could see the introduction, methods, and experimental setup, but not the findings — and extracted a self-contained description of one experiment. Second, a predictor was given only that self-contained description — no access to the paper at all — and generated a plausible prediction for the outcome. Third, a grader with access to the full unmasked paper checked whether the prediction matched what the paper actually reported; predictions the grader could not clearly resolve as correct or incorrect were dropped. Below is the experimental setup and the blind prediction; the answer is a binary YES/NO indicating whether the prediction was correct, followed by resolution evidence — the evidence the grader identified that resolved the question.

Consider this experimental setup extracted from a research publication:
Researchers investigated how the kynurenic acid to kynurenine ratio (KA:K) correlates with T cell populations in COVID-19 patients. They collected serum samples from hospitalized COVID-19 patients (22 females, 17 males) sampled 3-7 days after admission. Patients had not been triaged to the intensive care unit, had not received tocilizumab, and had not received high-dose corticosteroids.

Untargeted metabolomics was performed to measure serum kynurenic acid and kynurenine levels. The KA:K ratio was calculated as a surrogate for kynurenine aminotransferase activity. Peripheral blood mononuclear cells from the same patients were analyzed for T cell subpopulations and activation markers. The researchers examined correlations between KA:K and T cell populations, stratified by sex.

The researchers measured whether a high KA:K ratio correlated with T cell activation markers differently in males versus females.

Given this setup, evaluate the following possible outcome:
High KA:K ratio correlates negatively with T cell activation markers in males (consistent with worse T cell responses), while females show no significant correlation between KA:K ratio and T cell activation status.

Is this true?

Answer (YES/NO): NO